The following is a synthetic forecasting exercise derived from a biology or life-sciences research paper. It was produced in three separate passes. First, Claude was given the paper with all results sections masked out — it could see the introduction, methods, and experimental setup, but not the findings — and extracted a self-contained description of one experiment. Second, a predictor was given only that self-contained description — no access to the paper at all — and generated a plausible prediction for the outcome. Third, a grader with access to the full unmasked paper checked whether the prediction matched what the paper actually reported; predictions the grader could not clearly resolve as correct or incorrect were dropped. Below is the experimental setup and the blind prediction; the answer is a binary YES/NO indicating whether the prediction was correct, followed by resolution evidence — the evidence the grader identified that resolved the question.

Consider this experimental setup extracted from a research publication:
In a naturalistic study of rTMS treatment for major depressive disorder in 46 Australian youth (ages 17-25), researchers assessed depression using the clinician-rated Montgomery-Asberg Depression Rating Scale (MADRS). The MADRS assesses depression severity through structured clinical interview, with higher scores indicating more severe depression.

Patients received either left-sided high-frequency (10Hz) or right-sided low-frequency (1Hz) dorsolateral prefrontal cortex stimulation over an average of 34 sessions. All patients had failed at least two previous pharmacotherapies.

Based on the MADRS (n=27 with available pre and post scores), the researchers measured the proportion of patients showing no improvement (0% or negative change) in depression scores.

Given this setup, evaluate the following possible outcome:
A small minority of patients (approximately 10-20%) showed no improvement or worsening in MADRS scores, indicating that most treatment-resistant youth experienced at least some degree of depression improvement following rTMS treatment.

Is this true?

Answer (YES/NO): NO